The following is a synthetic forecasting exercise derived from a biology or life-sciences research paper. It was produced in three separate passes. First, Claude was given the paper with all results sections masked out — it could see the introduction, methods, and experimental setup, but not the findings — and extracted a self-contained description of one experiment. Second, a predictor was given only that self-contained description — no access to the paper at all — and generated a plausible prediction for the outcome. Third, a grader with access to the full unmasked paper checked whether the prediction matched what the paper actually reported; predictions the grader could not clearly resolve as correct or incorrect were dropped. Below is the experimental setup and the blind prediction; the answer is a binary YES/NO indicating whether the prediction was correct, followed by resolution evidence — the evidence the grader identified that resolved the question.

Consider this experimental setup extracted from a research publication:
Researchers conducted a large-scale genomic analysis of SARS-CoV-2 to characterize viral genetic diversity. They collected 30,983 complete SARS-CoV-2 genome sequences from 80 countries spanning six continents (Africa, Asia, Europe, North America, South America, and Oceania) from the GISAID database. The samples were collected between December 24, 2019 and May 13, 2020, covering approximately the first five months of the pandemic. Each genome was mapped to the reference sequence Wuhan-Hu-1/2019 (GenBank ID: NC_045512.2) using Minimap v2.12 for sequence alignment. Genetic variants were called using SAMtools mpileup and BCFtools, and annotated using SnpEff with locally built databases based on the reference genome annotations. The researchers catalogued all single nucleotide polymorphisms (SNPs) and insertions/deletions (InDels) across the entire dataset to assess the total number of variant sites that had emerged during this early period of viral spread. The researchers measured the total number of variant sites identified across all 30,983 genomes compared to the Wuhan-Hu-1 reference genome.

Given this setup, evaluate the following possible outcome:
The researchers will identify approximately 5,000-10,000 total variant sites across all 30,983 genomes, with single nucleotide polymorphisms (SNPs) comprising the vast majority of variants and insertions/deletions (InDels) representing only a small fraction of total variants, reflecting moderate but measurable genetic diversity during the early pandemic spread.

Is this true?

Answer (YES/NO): NO